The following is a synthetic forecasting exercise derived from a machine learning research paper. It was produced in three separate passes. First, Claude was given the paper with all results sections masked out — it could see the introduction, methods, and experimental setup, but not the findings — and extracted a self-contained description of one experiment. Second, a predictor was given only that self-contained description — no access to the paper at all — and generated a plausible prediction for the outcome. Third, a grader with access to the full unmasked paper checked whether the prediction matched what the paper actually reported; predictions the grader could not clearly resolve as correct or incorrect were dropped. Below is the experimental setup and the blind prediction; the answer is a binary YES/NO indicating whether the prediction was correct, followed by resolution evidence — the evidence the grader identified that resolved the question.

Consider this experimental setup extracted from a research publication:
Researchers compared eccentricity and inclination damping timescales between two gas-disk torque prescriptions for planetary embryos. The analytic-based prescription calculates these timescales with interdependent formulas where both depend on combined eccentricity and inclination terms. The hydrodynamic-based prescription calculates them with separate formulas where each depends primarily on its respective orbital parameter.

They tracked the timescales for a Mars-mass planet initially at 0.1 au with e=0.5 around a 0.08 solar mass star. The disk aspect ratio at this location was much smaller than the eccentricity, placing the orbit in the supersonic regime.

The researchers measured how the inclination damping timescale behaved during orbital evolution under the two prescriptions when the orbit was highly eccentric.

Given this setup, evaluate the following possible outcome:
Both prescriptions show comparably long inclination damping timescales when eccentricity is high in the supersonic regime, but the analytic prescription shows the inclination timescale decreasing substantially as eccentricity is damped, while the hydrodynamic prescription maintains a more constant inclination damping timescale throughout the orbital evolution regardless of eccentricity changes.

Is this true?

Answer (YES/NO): NO